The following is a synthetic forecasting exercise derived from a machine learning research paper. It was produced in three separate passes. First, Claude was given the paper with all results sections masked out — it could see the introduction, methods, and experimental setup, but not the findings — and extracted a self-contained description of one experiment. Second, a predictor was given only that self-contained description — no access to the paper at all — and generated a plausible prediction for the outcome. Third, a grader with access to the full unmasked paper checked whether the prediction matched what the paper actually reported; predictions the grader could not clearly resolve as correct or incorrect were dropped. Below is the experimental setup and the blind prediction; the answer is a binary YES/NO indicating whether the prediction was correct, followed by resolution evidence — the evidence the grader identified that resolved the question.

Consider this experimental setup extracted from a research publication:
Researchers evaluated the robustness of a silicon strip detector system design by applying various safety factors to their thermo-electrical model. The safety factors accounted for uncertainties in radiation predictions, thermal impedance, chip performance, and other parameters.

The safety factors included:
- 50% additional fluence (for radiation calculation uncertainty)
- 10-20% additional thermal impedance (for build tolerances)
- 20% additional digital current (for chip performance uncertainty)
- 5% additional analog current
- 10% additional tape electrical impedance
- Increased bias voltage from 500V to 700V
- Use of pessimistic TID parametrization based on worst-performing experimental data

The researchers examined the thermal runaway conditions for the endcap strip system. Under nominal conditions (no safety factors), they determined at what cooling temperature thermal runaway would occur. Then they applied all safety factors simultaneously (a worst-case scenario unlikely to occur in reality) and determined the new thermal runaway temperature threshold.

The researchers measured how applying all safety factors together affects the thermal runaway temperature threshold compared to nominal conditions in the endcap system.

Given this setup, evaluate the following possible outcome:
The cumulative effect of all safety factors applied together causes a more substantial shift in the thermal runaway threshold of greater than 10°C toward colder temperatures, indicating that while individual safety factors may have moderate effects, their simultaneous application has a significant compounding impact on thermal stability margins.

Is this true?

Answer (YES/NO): NO